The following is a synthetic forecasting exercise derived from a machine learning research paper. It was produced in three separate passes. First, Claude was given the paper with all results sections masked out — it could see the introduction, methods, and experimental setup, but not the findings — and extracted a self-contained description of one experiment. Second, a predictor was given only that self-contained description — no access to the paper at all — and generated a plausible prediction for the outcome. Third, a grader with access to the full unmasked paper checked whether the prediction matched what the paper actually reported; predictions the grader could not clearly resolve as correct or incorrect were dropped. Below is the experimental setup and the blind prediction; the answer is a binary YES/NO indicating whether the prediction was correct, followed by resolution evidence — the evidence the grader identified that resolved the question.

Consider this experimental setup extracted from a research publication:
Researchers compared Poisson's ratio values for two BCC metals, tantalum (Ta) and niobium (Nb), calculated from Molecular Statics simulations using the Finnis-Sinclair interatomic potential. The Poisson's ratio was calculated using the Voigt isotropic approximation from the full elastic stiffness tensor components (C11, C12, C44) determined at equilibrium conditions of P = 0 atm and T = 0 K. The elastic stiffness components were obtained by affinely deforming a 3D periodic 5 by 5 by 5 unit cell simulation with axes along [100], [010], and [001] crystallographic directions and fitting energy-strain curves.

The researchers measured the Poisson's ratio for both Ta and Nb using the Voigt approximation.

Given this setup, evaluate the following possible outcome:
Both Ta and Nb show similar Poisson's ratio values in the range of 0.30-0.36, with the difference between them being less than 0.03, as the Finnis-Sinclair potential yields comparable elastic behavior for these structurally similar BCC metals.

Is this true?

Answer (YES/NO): NO